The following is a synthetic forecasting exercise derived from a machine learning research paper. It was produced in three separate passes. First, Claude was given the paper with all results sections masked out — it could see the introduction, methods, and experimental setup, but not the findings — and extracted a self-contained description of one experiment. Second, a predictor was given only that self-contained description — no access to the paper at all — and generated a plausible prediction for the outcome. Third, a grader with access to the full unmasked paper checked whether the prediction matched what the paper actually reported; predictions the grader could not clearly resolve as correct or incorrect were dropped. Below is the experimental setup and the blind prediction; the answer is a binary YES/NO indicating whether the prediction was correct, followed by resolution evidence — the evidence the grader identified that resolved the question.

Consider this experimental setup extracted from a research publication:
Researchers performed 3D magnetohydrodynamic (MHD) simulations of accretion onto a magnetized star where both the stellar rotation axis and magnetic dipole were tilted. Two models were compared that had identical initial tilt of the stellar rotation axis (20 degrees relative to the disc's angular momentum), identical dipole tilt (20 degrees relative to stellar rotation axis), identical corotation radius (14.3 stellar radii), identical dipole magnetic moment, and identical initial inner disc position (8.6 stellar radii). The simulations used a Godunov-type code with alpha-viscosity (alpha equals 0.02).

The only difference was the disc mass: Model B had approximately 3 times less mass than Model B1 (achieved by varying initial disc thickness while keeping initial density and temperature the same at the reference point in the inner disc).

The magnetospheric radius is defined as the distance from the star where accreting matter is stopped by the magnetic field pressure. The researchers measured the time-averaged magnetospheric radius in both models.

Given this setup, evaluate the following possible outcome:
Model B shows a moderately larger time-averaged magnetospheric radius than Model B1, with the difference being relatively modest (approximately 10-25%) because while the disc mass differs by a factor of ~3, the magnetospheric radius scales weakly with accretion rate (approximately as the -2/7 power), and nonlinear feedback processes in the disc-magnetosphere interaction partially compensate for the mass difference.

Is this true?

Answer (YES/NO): YES